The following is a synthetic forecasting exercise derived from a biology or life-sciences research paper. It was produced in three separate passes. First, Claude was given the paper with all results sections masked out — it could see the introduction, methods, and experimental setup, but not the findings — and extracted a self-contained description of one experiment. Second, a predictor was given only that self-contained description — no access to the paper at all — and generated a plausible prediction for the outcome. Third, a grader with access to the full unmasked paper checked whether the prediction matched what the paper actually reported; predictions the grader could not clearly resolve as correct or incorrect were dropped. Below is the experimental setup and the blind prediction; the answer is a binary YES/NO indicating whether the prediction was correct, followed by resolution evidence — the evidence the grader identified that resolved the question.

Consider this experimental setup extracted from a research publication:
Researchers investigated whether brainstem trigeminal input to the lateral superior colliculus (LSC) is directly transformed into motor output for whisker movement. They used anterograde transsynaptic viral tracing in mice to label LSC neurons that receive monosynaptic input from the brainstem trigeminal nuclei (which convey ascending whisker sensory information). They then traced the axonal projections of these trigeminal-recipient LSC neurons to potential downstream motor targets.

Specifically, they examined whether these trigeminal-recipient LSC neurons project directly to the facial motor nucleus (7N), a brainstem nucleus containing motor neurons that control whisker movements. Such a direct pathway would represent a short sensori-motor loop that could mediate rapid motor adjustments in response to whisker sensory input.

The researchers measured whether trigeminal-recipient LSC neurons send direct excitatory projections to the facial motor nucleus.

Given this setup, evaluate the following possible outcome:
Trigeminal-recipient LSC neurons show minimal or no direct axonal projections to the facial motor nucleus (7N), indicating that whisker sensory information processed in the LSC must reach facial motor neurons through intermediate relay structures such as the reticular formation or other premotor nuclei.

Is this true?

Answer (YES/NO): NO